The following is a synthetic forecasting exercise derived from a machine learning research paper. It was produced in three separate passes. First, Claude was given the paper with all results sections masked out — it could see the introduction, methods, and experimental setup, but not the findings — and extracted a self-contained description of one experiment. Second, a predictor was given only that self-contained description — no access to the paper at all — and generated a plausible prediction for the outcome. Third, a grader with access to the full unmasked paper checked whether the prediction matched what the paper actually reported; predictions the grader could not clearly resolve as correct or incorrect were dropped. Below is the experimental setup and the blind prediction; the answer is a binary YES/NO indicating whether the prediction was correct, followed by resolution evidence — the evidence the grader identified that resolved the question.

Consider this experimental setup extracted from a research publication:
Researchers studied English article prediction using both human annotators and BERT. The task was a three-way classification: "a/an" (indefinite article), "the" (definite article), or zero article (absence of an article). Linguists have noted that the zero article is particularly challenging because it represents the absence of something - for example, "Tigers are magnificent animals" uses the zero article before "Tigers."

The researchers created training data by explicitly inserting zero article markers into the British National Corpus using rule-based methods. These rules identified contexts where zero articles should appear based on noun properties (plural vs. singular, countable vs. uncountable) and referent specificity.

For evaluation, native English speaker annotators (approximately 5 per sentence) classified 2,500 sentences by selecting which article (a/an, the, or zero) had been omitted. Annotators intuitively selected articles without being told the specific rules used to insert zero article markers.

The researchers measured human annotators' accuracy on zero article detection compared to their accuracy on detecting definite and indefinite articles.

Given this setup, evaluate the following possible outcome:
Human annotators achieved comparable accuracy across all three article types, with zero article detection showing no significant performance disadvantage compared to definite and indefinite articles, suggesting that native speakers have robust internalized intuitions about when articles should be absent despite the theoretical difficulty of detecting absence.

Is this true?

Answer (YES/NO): YES